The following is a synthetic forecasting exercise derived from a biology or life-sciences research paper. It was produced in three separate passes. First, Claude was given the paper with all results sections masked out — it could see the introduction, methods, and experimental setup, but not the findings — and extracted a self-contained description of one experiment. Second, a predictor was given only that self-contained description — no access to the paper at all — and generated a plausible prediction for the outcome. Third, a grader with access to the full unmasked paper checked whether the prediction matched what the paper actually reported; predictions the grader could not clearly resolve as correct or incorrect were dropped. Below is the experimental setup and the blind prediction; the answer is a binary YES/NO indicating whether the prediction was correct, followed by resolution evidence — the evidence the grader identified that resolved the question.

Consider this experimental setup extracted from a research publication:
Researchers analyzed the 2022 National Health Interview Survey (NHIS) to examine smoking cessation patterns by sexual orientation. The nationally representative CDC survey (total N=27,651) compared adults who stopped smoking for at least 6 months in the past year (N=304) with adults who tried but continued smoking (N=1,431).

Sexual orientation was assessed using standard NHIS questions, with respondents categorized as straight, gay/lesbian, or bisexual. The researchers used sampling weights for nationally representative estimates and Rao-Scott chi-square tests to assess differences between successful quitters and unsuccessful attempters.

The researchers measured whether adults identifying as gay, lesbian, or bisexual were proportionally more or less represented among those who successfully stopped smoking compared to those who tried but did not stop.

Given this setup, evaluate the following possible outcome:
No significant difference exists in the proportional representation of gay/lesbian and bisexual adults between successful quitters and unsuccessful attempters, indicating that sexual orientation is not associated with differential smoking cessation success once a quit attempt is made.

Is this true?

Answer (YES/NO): NO